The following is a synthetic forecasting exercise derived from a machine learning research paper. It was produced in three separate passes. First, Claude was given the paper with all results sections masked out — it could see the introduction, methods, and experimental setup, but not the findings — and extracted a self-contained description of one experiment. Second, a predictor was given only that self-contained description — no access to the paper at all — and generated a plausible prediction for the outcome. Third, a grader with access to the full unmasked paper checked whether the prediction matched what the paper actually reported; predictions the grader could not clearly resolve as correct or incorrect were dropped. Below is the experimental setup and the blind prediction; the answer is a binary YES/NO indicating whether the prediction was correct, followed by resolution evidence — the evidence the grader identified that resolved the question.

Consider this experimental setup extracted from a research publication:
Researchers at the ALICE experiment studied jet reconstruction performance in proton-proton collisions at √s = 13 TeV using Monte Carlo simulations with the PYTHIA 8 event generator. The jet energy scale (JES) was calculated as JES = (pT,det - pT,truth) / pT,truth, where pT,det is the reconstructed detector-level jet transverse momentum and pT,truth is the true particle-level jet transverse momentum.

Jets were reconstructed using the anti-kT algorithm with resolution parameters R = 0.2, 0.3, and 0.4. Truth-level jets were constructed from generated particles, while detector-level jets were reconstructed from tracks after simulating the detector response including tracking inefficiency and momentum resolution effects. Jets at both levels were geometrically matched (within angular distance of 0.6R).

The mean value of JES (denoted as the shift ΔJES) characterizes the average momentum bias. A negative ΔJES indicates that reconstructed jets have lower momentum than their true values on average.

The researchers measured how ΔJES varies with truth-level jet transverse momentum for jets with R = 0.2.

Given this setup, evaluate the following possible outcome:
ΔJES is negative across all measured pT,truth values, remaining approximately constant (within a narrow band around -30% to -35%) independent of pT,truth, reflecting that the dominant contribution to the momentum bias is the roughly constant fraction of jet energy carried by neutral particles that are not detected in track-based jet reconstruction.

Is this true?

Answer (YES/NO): NO